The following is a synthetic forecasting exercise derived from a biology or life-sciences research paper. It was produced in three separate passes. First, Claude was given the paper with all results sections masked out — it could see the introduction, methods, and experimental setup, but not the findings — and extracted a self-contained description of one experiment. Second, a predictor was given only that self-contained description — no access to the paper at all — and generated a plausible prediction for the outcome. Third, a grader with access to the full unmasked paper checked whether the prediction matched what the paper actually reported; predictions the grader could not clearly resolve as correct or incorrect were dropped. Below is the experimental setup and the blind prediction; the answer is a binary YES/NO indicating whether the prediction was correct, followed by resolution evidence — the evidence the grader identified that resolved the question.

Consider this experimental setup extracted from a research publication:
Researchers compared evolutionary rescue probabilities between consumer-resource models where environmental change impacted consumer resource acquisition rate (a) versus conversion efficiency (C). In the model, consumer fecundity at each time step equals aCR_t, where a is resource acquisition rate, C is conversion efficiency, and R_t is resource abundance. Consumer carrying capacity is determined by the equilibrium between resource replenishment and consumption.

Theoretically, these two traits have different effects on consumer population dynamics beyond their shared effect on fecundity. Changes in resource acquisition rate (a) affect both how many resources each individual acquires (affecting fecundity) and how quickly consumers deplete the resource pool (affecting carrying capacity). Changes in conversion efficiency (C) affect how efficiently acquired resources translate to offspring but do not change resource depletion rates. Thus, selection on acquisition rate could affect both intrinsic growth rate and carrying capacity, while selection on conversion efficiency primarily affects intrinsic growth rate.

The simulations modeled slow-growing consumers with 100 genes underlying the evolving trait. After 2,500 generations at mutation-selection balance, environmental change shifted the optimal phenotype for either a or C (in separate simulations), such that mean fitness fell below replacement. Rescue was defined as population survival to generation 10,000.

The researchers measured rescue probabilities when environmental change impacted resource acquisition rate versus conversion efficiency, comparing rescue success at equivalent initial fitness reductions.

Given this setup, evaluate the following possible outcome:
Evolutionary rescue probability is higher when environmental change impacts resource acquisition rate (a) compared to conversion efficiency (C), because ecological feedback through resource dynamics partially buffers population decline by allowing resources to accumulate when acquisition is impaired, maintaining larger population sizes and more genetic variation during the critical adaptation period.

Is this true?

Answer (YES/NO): YES